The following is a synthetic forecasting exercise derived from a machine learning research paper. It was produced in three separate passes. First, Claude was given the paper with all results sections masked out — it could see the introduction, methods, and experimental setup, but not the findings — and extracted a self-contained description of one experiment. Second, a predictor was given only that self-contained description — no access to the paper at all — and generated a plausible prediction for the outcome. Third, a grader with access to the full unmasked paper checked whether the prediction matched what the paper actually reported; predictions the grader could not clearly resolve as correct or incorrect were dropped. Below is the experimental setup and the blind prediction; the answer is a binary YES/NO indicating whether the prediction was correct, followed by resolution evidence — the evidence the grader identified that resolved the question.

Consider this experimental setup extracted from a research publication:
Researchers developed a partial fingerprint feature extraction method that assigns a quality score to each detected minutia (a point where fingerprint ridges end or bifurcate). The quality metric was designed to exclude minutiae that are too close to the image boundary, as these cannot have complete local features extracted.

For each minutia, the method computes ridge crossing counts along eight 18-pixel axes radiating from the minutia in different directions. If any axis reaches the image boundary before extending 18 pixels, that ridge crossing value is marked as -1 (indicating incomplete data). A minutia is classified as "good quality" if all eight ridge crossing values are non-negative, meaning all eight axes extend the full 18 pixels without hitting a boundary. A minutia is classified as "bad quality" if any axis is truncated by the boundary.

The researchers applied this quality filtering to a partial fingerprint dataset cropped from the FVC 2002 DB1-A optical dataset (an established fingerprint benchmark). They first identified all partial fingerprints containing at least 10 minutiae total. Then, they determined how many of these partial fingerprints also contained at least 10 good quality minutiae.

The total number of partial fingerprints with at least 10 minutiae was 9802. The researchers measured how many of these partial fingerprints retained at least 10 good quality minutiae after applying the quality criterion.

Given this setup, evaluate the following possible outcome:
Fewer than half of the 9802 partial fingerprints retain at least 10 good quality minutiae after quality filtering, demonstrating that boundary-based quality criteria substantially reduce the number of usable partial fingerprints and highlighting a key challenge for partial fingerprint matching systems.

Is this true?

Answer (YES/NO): NO